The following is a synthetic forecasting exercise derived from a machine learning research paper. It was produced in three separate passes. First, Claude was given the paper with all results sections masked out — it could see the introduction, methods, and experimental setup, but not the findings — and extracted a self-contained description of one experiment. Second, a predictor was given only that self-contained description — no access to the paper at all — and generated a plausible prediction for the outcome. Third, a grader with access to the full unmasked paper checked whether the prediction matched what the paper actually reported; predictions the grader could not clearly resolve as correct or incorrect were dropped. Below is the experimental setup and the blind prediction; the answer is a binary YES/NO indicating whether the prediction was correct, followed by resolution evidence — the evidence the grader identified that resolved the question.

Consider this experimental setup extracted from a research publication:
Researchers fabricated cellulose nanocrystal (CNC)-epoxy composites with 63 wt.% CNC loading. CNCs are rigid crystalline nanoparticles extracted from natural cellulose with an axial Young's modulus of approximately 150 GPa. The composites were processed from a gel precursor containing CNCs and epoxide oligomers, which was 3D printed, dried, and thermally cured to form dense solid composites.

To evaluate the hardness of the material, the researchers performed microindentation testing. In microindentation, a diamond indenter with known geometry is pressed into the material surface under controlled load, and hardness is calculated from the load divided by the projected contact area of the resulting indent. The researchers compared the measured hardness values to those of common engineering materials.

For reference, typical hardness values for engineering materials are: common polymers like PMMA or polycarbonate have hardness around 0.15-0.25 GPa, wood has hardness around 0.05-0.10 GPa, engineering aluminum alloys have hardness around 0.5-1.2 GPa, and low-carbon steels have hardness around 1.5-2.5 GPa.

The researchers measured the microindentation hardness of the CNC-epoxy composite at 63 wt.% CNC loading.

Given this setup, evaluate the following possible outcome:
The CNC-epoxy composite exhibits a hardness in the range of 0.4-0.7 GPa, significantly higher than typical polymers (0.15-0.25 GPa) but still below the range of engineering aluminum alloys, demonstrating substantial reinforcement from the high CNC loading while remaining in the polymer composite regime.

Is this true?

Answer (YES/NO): NO